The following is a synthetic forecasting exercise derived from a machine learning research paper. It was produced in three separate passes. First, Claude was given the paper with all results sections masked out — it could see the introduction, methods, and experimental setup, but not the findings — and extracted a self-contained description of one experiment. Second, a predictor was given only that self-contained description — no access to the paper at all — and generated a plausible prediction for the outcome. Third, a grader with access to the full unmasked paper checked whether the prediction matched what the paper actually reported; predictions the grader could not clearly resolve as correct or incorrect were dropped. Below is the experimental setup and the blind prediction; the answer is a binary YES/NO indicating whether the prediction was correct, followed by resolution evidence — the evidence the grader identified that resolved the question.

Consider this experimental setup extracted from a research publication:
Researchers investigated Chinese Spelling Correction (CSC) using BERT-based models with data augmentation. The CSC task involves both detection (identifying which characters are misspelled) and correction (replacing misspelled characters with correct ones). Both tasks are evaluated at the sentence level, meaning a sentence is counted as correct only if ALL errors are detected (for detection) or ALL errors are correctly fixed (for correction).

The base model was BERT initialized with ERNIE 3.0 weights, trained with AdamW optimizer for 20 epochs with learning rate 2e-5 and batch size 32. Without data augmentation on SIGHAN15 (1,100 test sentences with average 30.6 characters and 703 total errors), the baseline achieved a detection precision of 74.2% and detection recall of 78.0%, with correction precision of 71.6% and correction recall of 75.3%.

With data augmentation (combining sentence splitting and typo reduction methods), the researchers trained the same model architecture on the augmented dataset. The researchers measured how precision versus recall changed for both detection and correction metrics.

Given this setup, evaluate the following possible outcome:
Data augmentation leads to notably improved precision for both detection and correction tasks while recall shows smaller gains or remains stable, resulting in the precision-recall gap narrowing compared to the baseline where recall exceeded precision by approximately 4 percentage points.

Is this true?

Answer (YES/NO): YES